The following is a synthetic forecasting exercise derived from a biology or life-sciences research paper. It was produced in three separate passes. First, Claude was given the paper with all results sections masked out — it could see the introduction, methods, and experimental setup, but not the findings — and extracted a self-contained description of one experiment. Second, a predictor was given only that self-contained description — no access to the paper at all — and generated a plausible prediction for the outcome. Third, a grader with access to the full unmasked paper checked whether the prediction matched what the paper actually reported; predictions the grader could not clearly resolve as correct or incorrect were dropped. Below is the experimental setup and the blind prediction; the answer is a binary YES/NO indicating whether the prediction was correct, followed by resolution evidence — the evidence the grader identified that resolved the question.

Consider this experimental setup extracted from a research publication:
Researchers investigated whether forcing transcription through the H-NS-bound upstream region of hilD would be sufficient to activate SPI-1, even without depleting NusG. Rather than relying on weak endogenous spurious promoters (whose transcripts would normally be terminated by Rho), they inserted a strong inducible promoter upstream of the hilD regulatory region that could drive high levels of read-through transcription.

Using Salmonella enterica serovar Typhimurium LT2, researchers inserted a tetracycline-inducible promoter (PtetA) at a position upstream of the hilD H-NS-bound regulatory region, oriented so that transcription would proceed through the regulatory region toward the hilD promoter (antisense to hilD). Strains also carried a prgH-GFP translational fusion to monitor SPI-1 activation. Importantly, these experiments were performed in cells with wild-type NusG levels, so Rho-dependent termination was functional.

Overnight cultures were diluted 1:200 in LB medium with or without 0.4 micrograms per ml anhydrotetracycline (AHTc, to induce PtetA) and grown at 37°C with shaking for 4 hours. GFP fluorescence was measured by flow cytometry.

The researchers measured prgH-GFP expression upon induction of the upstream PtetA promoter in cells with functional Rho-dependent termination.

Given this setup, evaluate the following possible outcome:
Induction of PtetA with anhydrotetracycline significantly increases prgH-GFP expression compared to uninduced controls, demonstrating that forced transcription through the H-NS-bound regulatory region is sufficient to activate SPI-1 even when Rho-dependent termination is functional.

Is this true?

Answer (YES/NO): NO